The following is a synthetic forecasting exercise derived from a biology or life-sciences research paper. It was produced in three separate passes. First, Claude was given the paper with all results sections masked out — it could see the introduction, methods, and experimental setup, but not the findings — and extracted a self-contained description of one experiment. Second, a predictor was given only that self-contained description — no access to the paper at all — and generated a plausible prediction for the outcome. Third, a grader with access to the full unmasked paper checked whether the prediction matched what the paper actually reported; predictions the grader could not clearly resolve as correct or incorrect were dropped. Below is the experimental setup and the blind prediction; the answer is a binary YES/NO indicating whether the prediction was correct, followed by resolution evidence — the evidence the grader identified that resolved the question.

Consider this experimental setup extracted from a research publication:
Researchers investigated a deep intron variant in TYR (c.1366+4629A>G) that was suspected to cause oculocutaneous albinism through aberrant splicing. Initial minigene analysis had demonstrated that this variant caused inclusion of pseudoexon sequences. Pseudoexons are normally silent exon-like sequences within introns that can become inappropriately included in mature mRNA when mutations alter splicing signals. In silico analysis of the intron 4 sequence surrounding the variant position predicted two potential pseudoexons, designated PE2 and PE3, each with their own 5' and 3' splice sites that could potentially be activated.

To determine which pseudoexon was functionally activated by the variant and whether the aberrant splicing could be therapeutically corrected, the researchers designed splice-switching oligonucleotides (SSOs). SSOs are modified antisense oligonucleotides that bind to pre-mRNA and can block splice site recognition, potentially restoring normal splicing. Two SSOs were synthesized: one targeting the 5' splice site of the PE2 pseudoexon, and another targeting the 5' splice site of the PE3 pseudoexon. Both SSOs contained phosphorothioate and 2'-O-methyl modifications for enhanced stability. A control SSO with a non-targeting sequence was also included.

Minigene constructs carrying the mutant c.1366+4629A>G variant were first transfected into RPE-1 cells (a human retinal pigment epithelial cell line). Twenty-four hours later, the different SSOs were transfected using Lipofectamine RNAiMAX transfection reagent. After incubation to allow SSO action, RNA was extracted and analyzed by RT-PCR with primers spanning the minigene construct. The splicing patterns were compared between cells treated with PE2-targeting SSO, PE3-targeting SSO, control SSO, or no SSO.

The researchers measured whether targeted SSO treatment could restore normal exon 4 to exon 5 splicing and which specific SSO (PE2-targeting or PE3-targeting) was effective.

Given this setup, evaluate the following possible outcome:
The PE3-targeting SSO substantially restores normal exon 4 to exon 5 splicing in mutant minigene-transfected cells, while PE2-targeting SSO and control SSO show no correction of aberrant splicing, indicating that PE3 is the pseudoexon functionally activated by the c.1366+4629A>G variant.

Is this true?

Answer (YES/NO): YES